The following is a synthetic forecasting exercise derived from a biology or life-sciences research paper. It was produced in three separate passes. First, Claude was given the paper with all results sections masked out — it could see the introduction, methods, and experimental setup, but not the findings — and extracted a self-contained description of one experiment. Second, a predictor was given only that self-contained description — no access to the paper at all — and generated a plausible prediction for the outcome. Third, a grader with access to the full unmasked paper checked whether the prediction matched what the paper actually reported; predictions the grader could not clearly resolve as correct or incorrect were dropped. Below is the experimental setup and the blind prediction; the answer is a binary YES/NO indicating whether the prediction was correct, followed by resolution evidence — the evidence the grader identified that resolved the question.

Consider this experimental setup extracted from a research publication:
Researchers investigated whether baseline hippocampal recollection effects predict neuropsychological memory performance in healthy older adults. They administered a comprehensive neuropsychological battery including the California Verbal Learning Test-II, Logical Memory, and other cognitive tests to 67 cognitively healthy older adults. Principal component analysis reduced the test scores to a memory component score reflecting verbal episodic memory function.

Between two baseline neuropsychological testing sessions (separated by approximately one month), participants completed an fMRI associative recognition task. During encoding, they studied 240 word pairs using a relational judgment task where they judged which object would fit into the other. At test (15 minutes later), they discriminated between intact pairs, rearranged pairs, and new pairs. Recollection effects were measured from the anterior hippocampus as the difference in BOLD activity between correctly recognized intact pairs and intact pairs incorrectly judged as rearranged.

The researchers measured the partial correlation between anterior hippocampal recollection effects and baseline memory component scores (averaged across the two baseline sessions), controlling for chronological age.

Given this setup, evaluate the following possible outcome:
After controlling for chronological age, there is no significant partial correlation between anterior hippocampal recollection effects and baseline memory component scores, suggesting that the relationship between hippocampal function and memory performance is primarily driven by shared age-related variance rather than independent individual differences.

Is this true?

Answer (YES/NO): NO